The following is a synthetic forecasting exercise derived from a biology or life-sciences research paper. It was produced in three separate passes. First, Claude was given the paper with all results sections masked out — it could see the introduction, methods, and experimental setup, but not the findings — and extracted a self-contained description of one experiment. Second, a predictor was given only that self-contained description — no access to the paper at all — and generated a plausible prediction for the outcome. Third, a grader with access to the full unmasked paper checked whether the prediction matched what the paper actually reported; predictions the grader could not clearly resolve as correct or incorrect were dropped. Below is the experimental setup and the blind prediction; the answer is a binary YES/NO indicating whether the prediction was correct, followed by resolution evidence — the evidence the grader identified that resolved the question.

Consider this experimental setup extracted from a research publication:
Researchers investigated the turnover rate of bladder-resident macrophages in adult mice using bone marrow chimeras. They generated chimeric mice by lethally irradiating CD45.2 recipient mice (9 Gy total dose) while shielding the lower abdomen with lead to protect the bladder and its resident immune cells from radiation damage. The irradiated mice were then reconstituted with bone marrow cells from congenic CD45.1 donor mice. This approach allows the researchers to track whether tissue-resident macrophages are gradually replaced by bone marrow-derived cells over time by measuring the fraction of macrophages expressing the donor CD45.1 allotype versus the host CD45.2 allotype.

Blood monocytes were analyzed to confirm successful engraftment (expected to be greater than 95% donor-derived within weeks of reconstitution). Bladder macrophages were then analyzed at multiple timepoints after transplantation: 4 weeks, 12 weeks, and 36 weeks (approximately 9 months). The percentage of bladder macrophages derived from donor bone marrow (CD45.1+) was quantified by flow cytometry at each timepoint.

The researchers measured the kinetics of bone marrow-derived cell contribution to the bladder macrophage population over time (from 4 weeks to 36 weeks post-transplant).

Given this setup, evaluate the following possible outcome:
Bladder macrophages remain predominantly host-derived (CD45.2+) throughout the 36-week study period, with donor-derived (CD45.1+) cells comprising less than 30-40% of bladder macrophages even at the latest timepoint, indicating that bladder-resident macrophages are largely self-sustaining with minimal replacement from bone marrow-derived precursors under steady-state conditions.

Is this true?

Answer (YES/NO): YES